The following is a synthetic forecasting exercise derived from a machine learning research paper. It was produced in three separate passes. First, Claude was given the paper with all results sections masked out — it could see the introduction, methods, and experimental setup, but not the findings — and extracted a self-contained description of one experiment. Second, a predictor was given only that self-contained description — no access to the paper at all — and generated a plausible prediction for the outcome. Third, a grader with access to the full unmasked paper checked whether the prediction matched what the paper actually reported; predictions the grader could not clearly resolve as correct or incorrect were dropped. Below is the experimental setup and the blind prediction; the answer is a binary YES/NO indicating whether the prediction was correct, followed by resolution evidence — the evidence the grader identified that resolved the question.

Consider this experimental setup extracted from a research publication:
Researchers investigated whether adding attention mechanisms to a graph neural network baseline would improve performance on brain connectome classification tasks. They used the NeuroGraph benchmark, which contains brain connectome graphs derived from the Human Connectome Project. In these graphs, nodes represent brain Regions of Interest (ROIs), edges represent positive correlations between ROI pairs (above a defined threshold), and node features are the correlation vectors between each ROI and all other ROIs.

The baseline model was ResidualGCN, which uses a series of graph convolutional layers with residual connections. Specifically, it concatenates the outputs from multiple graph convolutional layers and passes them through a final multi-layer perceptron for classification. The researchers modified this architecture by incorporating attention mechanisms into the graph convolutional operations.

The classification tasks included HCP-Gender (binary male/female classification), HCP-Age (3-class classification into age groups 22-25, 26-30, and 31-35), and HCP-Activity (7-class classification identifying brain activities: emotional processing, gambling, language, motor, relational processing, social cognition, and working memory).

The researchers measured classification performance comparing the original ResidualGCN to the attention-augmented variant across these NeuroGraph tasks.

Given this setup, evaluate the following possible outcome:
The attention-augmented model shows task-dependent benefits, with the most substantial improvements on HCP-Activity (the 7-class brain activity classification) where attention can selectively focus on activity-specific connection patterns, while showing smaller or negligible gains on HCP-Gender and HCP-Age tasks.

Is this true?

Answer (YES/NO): NO